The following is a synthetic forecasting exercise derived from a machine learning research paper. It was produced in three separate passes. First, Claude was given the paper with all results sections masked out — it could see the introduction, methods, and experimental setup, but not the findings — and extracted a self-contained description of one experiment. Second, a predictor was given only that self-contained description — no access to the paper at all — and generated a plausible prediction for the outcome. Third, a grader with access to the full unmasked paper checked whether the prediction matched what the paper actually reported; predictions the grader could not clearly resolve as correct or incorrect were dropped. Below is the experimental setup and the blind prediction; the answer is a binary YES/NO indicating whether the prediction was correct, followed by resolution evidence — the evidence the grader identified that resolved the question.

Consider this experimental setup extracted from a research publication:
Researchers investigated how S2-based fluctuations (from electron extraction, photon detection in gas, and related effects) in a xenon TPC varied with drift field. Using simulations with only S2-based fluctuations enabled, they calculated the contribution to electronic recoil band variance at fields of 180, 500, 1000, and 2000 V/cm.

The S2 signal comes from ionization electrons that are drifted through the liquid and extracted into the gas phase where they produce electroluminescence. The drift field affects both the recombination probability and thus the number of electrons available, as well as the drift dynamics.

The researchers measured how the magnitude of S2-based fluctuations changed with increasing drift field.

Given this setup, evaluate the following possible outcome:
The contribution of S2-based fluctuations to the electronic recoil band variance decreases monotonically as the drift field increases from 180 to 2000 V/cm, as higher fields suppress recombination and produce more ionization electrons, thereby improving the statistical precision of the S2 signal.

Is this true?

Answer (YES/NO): YES